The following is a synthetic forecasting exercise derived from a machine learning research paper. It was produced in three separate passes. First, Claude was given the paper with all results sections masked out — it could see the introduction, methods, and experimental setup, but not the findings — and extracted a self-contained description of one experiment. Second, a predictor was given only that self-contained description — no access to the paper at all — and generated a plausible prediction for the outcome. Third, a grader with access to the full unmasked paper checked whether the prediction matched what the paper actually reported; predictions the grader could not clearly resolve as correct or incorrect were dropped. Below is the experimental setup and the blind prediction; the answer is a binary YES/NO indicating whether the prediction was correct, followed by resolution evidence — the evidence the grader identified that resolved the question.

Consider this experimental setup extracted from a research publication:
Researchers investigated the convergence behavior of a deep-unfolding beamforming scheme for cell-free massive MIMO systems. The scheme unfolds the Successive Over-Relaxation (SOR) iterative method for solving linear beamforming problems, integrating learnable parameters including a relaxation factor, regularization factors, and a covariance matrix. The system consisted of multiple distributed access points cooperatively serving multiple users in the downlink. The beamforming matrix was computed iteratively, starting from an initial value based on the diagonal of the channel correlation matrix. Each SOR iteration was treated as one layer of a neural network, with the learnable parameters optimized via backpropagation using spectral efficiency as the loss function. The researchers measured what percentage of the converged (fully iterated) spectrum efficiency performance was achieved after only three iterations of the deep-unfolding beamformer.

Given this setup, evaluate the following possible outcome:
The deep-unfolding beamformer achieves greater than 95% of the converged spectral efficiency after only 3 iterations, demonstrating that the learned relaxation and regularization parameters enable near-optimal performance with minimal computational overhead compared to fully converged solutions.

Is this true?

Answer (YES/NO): YES